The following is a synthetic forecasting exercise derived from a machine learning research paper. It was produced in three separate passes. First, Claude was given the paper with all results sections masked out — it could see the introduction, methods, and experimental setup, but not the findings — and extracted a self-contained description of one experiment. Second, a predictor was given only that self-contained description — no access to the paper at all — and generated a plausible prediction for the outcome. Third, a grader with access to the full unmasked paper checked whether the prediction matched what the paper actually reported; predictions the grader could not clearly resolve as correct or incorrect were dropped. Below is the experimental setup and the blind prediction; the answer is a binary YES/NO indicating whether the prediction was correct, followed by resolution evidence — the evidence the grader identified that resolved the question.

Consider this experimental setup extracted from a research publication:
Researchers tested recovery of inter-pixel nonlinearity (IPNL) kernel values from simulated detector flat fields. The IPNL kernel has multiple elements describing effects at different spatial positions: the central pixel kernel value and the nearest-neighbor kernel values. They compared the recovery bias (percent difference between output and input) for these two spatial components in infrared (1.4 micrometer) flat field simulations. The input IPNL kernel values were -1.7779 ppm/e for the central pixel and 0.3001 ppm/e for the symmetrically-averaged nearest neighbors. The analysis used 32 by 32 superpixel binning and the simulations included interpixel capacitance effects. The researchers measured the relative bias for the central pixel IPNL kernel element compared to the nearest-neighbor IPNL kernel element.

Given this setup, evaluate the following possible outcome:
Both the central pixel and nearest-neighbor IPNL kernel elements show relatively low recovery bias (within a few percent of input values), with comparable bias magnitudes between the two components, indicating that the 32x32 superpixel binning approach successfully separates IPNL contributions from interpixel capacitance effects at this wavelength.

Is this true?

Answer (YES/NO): NO